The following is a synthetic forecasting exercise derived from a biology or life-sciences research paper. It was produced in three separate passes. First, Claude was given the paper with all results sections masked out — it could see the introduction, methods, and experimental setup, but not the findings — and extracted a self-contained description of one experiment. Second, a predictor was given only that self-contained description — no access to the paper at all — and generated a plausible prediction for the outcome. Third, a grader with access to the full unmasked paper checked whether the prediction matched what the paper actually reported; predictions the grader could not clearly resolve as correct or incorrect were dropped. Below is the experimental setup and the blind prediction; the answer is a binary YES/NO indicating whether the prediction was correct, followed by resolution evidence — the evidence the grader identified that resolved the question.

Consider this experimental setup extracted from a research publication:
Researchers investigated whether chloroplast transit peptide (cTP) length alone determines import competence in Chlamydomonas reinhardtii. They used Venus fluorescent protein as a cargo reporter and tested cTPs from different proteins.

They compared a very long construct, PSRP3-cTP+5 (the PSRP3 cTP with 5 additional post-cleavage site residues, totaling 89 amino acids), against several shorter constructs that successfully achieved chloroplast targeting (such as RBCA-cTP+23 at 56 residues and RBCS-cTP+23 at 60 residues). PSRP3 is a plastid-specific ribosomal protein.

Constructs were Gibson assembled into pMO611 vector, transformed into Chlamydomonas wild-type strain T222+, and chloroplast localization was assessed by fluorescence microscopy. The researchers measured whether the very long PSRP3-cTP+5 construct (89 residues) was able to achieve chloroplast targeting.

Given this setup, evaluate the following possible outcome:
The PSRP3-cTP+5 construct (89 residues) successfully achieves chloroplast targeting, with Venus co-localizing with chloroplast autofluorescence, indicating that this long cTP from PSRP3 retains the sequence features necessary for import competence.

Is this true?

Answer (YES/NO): NO